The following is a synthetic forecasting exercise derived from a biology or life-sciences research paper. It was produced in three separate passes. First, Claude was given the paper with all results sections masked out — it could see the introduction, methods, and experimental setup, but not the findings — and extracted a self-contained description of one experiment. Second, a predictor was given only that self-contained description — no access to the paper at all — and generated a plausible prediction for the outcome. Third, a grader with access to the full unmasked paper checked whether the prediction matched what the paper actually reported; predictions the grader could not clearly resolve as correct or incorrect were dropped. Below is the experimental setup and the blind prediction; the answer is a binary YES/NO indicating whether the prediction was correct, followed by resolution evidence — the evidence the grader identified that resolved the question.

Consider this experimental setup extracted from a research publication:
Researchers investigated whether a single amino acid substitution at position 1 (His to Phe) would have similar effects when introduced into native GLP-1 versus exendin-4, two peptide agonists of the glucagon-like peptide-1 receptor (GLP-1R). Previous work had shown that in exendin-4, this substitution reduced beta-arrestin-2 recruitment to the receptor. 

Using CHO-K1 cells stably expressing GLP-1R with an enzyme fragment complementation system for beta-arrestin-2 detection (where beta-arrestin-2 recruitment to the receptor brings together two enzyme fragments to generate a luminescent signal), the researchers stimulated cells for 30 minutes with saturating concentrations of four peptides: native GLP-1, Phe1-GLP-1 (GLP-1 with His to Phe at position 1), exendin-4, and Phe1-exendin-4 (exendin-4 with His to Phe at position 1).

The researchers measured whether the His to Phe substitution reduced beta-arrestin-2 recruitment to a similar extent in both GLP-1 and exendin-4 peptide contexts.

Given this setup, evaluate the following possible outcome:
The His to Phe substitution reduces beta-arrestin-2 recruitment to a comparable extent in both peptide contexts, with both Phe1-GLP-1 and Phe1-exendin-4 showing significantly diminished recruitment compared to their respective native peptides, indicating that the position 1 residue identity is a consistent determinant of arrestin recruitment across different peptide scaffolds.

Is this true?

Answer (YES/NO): NO